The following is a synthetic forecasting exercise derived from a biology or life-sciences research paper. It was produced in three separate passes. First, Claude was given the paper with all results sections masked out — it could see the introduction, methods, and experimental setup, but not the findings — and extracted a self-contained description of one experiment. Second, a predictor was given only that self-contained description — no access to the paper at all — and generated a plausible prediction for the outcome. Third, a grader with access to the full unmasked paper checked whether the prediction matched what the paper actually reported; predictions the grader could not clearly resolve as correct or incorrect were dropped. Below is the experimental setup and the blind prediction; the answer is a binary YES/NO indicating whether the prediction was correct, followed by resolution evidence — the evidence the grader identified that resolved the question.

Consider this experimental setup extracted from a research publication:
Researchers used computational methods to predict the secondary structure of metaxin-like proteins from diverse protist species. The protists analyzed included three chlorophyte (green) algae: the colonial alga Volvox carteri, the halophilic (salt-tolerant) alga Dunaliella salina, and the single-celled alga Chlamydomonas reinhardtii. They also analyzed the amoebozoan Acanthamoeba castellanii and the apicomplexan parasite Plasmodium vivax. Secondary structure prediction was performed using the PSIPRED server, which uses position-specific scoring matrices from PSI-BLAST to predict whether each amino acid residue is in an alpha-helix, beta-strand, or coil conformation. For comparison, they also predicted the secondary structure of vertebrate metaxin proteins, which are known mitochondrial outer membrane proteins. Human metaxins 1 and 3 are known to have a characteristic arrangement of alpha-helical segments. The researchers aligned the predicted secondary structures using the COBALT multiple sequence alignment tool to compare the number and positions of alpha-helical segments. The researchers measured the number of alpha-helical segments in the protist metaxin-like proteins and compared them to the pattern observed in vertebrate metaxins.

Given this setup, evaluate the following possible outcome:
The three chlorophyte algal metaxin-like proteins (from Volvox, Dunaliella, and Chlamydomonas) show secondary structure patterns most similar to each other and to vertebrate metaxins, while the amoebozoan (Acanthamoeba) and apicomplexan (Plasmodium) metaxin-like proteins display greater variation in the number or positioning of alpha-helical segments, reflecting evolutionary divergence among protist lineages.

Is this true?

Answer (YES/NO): NO